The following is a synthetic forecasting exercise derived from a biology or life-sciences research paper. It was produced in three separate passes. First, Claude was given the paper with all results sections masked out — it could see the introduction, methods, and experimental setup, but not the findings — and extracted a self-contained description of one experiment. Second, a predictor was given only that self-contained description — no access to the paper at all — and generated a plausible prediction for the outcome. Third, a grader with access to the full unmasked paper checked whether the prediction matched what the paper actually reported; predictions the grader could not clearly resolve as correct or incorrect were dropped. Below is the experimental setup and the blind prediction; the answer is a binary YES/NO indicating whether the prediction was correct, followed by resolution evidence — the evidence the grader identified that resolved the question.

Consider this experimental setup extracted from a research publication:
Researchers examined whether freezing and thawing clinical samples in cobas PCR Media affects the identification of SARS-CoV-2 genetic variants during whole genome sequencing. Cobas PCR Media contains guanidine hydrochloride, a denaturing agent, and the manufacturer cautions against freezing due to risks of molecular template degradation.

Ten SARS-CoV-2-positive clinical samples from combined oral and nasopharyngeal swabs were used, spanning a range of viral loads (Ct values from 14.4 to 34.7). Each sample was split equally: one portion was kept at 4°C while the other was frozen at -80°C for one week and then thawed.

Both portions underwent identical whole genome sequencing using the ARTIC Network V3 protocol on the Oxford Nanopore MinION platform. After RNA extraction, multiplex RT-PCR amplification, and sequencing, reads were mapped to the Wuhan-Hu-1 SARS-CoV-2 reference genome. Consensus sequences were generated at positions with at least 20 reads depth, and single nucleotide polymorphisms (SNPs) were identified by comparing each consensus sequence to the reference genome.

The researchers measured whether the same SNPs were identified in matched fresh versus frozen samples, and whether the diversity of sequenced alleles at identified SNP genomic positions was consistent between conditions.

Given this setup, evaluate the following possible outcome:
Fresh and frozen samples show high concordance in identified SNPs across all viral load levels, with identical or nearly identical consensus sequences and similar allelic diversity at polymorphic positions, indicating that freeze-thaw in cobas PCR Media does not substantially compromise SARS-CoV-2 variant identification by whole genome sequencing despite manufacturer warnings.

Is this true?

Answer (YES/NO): NO